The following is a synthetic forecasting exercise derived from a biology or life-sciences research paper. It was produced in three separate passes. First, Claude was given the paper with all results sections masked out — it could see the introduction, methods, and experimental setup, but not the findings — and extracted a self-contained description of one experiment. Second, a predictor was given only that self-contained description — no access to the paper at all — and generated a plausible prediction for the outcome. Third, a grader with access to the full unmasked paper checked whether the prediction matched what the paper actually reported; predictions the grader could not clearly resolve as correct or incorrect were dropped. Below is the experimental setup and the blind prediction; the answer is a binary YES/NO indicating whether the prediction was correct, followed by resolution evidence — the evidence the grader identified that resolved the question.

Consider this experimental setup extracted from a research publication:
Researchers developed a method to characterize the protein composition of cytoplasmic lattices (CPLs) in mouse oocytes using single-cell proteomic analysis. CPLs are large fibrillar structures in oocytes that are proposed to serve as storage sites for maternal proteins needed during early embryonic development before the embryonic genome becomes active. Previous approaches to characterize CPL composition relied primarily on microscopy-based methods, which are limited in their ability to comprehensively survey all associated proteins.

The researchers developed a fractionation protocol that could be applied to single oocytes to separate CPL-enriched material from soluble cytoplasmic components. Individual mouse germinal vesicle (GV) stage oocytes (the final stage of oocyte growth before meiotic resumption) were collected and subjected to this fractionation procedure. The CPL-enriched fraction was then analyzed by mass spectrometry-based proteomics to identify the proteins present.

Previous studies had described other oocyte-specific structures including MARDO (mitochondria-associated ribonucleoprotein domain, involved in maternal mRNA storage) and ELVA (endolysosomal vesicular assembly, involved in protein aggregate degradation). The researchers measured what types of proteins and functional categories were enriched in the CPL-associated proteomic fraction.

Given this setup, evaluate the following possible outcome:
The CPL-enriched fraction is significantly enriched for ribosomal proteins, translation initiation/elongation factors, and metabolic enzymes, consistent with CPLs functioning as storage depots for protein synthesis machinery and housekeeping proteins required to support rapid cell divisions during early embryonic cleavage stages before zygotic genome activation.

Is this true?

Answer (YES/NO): YES